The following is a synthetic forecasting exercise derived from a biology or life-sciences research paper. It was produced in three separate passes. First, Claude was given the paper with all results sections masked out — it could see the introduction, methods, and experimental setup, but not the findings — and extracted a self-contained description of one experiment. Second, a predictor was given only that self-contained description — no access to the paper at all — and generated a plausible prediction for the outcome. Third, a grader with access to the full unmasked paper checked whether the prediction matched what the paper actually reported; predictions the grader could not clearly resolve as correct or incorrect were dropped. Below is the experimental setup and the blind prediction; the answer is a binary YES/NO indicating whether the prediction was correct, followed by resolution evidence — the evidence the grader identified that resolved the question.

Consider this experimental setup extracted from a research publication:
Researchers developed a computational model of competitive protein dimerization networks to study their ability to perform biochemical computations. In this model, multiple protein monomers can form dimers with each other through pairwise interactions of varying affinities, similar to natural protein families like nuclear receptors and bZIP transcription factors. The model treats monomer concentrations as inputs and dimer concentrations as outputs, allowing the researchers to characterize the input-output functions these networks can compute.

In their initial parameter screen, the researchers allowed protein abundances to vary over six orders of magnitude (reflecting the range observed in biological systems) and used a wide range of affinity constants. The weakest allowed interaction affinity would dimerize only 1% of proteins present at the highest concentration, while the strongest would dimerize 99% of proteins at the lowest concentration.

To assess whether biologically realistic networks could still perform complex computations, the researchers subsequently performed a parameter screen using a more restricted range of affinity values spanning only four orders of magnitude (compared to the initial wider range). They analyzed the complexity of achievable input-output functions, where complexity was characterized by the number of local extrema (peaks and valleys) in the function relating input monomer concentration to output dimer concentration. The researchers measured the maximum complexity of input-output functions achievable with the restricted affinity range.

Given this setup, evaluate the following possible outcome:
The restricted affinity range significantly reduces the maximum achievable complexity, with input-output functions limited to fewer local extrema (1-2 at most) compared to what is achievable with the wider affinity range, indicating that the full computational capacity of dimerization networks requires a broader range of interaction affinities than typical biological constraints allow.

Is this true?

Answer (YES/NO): YES